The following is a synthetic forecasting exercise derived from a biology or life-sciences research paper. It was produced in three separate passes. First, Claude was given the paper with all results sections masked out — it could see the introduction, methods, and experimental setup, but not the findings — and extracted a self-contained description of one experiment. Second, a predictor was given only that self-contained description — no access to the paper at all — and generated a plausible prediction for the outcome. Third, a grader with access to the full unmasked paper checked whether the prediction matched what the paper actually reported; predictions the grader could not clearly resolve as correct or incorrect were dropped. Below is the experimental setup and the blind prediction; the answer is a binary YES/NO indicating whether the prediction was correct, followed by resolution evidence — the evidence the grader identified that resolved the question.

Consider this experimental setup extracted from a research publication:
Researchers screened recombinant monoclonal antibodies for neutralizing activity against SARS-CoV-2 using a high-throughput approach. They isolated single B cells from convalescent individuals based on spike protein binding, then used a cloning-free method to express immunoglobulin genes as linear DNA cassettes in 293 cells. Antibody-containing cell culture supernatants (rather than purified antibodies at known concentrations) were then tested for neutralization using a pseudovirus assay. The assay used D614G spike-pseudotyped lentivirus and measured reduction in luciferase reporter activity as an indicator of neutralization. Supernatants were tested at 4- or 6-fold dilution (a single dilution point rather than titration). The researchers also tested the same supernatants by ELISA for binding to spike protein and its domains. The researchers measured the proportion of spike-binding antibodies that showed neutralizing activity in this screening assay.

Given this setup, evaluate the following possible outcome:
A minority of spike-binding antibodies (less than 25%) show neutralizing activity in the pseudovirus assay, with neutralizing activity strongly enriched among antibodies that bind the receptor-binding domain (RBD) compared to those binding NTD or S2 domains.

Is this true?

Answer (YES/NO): YES